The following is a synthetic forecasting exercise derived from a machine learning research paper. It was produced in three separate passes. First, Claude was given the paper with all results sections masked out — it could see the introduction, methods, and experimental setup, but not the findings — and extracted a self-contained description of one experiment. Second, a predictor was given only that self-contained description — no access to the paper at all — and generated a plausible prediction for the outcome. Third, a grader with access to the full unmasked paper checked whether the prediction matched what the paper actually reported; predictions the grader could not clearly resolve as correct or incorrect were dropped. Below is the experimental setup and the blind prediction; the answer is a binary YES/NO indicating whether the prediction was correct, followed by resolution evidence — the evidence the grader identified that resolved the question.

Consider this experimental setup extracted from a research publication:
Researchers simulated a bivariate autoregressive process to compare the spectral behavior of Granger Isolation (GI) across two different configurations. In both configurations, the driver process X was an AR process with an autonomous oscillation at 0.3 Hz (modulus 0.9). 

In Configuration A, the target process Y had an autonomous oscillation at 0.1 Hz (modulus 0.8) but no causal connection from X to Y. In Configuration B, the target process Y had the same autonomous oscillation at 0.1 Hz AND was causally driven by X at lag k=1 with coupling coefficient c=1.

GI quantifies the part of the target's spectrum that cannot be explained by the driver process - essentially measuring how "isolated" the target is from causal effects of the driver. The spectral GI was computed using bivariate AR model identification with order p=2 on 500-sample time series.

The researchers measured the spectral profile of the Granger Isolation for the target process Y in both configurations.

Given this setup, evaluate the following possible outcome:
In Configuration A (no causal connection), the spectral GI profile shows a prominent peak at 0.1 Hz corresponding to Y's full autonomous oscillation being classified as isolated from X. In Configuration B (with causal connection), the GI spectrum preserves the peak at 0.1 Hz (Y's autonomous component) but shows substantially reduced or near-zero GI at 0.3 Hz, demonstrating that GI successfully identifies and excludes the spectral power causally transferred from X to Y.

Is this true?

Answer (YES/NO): NO